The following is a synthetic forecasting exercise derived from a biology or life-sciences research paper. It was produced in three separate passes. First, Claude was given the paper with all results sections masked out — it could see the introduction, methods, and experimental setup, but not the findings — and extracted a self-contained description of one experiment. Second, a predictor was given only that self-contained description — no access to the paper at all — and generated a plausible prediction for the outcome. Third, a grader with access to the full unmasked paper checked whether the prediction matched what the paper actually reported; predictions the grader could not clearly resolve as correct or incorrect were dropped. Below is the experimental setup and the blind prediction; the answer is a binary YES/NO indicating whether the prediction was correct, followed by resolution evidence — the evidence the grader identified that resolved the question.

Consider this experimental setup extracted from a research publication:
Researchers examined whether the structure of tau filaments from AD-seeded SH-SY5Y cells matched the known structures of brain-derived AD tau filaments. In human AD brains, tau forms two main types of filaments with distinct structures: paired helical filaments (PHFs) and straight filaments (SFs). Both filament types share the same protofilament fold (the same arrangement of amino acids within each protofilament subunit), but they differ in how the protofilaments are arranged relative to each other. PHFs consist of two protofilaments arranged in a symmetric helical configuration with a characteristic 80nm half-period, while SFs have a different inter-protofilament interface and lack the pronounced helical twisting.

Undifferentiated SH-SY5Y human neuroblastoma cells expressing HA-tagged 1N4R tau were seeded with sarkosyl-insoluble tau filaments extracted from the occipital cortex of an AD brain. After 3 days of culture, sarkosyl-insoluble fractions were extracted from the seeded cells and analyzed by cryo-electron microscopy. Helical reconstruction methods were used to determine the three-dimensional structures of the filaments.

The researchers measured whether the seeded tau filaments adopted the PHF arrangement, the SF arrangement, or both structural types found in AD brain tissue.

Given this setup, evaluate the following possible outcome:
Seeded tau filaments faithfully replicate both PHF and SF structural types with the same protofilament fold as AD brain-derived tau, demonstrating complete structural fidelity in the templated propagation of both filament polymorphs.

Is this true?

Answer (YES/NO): NO